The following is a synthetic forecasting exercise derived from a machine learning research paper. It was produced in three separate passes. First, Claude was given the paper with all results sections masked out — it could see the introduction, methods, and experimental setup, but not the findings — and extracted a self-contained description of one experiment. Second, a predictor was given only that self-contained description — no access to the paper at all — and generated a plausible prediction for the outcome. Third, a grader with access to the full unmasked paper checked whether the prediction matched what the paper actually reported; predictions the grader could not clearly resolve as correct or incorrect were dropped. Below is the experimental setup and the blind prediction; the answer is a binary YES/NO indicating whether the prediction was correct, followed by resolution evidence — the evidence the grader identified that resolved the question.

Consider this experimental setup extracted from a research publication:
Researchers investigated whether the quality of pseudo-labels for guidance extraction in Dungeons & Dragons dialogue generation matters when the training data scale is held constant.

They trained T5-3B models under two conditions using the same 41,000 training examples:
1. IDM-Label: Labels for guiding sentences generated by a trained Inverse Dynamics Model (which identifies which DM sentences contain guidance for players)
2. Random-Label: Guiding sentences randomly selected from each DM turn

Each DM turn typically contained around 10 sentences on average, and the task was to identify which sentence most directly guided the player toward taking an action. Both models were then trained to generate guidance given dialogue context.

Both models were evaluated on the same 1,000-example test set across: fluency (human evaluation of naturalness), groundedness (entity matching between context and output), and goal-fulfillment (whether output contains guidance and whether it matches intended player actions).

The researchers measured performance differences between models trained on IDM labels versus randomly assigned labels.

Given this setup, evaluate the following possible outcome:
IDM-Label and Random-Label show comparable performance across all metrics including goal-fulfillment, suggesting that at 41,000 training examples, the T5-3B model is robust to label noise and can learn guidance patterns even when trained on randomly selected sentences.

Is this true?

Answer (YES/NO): NO